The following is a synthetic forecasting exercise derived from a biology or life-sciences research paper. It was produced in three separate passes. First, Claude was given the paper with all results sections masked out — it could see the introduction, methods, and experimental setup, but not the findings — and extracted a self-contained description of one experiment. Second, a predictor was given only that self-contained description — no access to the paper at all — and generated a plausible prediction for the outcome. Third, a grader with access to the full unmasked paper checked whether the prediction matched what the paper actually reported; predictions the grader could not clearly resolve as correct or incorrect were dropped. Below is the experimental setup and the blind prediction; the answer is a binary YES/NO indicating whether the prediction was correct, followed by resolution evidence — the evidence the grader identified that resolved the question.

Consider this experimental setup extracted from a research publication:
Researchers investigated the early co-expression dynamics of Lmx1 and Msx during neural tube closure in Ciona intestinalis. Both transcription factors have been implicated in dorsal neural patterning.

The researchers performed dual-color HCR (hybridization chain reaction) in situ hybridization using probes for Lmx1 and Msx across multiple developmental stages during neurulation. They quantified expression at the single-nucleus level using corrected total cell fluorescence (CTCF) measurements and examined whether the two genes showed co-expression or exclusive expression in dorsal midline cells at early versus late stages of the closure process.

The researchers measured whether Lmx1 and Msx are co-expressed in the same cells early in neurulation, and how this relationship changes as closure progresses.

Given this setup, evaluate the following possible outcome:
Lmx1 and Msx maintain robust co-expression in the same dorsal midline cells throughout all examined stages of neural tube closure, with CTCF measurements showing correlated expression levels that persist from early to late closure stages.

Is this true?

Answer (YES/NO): NO